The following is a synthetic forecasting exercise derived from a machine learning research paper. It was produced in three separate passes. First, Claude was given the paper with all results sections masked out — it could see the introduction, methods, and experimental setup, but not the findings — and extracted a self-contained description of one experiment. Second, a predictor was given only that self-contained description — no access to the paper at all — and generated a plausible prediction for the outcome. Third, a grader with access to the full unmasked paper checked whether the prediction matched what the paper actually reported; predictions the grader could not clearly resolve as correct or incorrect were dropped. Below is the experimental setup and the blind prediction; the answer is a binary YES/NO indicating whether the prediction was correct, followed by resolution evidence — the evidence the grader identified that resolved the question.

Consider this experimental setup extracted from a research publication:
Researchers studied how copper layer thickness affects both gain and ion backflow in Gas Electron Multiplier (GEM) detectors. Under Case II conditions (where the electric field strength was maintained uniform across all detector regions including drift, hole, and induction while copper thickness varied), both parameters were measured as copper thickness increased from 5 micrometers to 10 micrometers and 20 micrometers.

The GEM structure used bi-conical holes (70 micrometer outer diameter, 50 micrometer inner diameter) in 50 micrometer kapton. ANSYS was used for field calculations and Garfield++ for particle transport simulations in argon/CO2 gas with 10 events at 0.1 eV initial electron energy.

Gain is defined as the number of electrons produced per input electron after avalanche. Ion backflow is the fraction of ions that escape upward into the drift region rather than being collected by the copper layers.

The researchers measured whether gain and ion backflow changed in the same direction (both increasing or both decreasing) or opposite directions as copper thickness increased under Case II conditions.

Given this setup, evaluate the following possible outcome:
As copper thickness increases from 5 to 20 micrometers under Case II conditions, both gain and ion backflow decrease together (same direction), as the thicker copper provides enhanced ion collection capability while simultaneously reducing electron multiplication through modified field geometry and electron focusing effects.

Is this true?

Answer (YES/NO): NO